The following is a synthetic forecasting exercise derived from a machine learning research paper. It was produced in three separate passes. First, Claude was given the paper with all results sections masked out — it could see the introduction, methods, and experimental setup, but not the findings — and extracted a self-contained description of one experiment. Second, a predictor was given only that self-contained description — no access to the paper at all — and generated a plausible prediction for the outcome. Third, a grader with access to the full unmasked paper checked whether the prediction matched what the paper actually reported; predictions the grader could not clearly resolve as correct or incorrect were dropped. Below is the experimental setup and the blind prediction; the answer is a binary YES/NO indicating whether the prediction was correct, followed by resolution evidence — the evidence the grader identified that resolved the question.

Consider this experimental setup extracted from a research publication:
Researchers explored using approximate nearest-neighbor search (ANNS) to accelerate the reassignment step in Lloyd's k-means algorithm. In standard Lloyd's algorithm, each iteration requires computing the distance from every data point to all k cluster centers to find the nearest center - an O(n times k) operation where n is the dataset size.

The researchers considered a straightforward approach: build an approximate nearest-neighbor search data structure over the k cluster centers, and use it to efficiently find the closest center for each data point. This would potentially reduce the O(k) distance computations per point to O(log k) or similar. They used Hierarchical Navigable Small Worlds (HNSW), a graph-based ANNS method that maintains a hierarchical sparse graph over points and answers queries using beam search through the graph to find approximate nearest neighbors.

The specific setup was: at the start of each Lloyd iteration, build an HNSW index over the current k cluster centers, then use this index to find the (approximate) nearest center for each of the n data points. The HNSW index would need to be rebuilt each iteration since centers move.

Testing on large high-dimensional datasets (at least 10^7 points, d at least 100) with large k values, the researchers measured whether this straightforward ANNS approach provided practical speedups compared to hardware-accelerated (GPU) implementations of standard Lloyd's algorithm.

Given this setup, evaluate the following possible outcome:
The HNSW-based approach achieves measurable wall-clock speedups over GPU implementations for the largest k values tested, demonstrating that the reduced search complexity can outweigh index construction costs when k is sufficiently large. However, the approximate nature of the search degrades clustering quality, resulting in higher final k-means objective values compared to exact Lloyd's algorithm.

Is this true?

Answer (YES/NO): NO